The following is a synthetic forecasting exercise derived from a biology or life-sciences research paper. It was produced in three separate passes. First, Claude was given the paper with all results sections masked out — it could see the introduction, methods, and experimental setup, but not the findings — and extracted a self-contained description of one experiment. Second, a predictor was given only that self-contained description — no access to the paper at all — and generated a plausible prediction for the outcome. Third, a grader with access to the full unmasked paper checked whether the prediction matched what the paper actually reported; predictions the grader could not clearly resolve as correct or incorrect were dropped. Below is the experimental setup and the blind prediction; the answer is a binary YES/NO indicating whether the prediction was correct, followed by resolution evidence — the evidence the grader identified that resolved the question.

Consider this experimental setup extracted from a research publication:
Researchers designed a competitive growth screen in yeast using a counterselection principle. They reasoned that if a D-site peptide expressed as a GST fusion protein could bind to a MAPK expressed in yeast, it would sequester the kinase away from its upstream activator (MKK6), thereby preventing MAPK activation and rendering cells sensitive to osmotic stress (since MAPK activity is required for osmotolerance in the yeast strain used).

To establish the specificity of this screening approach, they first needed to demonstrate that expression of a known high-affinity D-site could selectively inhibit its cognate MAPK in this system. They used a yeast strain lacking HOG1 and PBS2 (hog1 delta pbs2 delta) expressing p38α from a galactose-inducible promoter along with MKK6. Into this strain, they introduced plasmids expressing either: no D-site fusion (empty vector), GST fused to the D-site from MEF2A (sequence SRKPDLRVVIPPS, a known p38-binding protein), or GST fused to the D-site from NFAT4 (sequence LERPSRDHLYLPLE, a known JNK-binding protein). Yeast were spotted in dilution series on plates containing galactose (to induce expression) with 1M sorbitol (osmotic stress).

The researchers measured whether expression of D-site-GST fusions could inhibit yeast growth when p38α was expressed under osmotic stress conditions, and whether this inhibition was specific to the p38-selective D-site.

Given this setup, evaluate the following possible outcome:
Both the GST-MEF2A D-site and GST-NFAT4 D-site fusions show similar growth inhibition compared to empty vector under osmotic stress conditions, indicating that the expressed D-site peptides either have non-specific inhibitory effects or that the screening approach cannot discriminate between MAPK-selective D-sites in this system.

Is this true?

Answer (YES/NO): NO